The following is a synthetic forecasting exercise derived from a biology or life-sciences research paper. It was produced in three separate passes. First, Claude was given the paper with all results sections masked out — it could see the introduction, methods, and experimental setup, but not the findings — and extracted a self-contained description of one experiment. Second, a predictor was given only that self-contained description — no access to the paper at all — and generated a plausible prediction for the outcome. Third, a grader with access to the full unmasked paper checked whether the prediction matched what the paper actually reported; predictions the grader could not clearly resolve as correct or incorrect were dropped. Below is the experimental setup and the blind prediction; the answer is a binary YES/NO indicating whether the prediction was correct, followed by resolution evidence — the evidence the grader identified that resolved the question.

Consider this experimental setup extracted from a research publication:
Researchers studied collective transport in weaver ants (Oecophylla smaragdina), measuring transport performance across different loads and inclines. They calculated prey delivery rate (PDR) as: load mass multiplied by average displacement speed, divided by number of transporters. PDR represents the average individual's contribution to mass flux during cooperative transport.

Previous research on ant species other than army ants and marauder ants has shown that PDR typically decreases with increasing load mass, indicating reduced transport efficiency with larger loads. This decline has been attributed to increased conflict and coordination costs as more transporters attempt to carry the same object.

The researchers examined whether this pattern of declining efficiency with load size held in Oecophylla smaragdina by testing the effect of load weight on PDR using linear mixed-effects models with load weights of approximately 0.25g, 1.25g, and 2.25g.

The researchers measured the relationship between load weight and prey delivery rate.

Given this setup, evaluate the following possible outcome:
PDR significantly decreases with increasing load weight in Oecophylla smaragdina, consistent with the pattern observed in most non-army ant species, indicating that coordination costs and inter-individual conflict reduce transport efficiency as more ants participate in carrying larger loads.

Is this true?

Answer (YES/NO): NO